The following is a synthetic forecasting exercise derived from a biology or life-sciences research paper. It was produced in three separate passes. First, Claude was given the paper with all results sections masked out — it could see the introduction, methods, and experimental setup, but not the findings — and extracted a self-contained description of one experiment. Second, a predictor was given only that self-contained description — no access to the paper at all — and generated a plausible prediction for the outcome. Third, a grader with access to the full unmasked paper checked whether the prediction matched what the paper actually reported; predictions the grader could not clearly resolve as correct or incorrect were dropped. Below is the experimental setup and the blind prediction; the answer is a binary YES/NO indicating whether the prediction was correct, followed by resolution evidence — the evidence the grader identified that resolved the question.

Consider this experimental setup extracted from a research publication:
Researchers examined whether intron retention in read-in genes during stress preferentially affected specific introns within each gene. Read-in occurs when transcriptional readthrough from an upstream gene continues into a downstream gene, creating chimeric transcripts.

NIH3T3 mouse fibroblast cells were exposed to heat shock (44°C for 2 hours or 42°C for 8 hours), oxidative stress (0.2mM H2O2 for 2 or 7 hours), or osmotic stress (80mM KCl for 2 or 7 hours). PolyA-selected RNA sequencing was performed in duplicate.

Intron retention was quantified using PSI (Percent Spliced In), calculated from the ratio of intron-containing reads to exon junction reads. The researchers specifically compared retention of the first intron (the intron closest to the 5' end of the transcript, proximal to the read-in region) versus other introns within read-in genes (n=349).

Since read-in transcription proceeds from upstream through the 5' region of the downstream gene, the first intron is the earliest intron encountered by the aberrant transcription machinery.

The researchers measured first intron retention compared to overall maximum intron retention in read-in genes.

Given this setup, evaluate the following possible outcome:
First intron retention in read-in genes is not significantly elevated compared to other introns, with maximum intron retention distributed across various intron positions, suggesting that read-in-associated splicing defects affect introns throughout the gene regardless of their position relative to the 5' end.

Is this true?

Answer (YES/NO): NO